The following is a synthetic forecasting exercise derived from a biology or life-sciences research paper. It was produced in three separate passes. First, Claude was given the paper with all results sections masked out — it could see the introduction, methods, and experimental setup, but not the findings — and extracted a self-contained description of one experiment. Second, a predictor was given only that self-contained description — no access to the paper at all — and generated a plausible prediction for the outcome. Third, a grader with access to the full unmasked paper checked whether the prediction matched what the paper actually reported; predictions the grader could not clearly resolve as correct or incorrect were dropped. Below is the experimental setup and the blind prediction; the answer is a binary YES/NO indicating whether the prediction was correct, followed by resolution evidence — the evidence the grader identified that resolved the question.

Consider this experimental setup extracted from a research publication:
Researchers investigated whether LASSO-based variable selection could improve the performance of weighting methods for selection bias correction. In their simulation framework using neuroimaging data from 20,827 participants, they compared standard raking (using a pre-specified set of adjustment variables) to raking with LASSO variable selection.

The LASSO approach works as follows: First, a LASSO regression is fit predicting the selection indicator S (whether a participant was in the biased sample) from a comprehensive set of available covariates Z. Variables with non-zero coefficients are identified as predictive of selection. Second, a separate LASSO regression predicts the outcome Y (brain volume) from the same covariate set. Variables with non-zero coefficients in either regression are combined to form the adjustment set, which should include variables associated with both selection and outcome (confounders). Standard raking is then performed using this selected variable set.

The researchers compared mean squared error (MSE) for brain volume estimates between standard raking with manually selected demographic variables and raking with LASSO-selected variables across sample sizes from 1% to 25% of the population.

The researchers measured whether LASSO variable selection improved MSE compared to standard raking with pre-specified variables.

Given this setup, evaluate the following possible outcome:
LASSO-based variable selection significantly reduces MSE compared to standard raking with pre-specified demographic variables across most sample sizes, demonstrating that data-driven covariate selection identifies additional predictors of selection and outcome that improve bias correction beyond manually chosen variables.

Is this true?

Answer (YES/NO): NO